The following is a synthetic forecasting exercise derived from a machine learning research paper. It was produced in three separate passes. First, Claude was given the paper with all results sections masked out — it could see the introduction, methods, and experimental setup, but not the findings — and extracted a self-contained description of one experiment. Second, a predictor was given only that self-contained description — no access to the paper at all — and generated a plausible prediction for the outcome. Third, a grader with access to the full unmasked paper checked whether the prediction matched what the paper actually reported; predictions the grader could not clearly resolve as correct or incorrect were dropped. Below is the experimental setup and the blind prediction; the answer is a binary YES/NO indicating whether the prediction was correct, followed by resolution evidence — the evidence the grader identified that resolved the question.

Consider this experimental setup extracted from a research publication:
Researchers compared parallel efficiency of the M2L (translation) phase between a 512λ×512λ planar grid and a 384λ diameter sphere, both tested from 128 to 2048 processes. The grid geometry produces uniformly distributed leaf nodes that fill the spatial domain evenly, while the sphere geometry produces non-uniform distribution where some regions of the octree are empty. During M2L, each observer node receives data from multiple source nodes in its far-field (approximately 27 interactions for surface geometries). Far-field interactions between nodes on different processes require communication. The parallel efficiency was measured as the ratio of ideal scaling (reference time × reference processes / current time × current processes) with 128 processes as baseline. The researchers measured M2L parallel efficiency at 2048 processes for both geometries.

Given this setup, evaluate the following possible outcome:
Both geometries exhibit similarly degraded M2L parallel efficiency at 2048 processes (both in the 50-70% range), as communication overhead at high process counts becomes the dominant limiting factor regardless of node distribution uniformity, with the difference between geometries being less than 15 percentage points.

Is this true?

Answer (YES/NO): NO